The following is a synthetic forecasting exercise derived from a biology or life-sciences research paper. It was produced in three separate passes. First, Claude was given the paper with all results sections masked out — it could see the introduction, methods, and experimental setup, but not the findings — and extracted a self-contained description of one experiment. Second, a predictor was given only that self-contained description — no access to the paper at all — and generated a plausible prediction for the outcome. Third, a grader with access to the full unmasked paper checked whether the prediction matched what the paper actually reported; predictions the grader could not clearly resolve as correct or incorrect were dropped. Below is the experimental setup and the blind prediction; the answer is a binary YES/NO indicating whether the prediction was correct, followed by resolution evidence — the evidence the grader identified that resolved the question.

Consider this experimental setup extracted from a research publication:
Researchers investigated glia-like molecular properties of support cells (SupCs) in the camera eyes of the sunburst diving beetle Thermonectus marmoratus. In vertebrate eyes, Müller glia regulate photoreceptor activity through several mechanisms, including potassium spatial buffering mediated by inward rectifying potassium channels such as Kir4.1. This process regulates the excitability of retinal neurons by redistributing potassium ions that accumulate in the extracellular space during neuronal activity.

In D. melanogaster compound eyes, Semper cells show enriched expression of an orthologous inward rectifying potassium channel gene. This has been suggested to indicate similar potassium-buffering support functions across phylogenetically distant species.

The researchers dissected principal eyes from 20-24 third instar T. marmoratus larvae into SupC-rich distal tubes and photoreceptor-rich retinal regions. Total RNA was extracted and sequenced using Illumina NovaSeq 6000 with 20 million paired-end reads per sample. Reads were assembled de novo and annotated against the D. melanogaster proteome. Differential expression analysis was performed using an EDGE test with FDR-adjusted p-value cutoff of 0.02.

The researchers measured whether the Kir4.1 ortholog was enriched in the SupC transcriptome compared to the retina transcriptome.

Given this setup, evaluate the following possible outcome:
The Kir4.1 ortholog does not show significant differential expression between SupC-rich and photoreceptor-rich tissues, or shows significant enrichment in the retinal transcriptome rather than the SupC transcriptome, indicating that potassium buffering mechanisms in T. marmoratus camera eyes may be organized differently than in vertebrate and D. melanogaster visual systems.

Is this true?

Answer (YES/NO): NO